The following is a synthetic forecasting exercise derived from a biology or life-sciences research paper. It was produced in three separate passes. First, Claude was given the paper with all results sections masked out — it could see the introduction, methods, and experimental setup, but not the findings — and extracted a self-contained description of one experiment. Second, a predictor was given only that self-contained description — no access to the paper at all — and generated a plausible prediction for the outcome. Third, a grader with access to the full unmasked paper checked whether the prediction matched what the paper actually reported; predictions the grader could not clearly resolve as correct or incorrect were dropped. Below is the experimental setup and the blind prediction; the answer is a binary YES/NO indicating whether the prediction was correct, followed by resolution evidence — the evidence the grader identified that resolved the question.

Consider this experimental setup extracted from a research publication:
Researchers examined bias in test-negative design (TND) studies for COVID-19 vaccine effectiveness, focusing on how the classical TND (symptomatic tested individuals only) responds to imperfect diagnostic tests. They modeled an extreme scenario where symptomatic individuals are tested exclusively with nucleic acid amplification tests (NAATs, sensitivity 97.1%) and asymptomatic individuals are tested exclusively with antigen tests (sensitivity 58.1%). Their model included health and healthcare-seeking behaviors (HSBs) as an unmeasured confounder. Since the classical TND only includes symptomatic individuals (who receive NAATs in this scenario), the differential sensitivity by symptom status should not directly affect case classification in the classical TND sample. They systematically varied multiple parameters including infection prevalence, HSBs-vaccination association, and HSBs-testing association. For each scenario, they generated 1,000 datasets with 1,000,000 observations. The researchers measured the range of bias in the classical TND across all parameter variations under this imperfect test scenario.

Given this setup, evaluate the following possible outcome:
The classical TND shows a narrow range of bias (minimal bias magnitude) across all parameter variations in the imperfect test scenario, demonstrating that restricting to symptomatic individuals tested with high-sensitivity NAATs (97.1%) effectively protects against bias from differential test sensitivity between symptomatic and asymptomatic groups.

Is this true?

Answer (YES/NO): YES